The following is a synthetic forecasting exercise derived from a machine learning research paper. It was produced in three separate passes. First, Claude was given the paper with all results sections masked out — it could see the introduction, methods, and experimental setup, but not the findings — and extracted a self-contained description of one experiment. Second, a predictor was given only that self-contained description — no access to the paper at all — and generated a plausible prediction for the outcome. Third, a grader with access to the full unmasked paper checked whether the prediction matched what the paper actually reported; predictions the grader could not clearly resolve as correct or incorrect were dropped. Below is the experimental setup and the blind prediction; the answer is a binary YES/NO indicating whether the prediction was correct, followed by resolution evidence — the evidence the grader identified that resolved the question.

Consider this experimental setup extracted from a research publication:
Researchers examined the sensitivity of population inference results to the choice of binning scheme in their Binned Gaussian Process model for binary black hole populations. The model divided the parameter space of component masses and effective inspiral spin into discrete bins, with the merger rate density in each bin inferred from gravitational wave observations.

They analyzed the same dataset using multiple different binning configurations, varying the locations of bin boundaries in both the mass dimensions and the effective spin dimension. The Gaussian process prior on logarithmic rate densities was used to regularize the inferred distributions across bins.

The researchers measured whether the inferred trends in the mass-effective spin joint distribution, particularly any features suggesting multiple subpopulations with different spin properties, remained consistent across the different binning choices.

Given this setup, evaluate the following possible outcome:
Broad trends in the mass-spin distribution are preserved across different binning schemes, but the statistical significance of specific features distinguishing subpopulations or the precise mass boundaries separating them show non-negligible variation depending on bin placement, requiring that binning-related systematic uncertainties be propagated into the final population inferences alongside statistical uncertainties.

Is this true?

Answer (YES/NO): NO